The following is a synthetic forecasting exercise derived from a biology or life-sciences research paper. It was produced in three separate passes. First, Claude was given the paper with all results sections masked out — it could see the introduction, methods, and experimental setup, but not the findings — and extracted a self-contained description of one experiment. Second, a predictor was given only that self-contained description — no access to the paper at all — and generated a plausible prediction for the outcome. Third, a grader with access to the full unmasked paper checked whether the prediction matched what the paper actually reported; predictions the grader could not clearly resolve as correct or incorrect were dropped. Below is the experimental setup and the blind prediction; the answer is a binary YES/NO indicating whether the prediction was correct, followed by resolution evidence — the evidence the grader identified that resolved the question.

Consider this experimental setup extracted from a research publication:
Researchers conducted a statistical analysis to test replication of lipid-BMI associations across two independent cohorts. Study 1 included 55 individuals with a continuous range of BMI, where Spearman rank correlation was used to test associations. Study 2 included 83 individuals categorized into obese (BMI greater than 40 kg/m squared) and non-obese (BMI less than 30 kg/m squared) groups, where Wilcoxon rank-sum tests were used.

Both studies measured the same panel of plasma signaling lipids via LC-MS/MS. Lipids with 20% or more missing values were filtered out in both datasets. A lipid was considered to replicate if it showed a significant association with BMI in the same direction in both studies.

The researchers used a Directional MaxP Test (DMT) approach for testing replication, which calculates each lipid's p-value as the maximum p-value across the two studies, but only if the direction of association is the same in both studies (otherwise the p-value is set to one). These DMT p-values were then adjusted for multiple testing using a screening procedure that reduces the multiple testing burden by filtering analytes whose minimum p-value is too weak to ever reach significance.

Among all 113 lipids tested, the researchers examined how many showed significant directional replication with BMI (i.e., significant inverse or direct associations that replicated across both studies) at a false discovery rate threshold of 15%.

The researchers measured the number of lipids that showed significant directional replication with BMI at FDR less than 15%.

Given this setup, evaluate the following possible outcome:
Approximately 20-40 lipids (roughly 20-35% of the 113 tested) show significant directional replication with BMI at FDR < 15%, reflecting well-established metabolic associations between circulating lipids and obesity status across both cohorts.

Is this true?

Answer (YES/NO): NO